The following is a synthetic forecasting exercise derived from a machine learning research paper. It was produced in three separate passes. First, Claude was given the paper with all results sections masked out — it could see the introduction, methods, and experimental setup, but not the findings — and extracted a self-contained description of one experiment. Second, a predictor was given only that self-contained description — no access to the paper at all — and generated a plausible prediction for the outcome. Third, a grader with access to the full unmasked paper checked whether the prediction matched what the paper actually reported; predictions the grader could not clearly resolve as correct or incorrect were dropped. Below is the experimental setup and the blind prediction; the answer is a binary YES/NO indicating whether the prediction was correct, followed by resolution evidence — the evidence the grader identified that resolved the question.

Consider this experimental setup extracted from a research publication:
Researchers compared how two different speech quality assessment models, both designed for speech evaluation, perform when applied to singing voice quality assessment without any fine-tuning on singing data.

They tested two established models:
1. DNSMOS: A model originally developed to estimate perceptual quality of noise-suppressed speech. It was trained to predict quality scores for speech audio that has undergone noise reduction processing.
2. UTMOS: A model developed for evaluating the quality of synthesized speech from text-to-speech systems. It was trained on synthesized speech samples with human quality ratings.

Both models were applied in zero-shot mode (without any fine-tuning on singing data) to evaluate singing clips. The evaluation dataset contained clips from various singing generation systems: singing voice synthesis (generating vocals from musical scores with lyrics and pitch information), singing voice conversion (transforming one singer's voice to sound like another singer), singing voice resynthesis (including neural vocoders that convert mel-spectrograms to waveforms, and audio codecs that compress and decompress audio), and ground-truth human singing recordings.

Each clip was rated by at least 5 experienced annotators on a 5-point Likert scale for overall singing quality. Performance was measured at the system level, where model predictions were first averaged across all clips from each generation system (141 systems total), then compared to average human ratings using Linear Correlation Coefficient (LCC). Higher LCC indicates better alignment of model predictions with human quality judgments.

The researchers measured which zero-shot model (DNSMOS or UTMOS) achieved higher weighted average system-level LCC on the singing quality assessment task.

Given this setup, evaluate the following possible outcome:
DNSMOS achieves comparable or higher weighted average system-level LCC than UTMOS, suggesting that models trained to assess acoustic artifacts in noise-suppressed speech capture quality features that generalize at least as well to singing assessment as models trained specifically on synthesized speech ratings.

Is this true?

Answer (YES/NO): YES